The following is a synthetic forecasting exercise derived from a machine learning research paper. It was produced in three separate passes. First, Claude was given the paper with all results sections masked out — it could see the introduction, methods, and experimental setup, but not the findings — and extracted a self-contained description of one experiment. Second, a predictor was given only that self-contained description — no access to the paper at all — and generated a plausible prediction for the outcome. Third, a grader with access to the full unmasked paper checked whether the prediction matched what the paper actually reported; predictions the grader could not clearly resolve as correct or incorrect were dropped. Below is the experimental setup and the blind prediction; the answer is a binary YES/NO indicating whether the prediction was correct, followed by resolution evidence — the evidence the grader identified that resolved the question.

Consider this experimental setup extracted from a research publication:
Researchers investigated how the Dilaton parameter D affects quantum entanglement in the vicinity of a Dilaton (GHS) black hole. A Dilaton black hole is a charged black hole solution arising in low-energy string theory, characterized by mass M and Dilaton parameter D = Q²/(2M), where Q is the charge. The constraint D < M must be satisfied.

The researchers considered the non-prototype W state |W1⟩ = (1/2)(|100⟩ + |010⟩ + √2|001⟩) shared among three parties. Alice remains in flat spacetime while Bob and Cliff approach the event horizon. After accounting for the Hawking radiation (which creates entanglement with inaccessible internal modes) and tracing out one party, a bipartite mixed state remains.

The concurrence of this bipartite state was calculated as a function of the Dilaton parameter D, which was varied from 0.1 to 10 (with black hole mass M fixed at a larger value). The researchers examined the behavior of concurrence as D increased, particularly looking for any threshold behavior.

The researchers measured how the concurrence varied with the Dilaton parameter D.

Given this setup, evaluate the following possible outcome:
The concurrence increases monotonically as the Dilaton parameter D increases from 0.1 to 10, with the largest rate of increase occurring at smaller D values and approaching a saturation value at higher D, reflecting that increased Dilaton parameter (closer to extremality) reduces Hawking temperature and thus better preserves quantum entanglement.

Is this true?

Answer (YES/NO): NO